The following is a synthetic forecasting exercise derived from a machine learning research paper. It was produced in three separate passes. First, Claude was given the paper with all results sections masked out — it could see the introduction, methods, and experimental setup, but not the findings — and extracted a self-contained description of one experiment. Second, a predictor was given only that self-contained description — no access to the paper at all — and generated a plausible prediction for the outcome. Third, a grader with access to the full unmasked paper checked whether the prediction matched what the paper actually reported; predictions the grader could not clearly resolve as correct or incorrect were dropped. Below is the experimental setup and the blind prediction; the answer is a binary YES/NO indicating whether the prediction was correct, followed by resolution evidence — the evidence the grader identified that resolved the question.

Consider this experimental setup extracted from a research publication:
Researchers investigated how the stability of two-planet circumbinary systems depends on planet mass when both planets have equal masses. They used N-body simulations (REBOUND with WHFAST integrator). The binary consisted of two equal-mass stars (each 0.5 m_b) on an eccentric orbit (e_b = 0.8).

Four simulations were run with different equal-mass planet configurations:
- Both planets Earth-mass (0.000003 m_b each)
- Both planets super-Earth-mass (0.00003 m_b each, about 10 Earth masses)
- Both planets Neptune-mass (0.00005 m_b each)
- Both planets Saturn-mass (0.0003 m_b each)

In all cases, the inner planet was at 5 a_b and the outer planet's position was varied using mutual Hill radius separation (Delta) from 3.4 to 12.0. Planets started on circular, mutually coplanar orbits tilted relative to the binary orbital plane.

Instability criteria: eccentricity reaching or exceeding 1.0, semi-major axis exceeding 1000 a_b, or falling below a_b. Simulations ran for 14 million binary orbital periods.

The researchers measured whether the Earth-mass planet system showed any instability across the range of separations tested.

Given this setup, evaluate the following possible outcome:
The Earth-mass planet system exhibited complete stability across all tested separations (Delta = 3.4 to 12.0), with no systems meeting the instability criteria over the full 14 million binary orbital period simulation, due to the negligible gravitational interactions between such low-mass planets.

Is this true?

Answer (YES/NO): NO